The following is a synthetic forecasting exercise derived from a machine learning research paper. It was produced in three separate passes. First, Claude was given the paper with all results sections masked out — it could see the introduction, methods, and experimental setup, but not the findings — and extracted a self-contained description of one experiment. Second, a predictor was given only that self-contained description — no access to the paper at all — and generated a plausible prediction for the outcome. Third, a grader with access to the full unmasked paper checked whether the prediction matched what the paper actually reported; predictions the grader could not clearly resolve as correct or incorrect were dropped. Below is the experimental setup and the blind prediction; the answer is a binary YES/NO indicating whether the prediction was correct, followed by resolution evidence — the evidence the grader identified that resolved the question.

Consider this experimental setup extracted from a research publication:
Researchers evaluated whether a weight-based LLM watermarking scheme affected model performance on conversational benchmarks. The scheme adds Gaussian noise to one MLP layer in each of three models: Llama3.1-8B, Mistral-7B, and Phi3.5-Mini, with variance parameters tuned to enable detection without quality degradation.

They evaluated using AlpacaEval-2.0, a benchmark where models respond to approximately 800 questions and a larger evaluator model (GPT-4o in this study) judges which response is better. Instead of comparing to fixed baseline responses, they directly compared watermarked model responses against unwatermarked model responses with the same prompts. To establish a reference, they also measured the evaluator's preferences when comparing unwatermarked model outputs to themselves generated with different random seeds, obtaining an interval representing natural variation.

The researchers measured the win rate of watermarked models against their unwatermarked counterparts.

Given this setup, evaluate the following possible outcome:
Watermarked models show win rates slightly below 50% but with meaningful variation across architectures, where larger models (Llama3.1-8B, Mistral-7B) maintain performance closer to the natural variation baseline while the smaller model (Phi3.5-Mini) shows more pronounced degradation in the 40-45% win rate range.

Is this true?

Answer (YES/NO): NO